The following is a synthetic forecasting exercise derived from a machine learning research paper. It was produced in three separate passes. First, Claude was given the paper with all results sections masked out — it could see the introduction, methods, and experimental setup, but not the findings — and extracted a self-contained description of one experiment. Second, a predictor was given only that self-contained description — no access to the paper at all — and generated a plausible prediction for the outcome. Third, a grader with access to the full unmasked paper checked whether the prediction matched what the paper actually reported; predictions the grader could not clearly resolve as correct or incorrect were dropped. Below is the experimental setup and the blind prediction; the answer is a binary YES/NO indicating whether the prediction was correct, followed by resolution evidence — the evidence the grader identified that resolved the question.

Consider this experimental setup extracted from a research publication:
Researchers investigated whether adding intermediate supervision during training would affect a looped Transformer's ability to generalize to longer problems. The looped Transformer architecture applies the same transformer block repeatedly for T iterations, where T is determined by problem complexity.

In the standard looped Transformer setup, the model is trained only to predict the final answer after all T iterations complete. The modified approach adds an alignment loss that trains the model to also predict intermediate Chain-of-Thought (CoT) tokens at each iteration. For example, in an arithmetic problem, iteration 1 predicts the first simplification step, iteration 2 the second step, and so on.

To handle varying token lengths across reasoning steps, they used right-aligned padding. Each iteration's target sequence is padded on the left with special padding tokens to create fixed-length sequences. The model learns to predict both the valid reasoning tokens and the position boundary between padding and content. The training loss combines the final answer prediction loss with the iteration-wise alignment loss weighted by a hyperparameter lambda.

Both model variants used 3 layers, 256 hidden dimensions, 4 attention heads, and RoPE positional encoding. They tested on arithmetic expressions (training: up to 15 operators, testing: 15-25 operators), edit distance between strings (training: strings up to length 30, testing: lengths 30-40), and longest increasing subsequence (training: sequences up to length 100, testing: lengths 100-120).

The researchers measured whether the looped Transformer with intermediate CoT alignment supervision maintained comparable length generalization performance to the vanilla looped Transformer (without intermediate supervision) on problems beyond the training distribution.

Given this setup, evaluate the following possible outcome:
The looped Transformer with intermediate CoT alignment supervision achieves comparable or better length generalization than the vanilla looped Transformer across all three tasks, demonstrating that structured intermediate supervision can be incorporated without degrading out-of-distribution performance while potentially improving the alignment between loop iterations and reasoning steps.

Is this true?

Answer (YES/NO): YES